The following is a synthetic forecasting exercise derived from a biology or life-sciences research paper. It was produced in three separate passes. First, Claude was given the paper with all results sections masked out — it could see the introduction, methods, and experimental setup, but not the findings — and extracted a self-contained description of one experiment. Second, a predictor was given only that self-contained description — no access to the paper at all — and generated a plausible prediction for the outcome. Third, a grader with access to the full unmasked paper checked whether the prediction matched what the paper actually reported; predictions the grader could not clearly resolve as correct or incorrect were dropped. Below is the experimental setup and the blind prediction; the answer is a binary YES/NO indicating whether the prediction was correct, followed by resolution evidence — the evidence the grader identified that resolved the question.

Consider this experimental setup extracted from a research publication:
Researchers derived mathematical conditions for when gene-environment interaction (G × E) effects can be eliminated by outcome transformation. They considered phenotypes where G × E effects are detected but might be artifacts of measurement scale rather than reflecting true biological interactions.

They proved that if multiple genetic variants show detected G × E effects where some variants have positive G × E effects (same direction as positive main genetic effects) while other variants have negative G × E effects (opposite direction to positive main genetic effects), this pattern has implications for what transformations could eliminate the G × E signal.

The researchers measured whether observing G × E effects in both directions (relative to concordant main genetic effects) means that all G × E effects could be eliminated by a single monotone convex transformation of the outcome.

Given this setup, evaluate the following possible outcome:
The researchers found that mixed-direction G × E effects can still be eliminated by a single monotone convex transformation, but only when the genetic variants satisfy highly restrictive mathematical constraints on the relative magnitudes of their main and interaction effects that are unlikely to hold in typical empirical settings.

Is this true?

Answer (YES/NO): NO